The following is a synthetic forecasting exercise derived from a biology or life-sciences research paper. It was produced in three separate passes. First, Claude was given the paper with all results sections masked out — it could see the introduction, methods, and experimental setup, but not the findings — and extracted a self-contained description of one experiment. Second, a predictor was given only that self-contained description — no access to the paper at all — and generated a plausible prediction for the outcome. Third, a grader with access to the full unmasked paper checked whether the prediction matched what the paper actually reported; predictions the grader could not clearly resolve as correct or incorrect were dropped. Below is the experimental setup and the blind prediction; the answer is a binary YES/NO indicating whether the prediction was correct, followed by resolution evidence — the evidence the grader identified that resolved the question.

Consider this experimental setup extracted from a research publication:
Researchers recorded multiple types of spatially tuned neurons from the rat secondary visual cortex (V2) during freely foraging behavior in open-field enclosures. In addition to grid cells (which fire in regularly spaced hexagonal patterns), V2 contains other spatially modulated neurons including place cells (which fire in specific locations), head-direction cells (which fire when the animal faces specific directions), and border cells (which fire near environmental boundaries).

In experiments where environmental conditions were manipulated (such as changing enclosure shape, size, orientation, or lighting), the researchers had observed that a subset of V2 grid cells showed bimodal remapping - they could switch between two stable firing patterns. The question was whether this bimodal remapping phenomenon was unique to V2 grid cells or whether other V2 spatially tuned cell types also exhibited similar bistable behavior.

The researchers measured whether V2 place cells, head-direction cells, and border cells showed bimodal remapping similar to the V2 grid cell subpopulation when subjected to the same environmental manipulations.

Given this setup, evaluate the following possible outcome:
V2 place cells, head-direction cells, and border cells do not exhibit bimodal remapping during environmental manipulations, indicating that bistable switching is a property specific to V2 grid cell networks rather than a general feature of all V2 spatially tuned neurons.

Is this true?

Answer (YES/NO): YES